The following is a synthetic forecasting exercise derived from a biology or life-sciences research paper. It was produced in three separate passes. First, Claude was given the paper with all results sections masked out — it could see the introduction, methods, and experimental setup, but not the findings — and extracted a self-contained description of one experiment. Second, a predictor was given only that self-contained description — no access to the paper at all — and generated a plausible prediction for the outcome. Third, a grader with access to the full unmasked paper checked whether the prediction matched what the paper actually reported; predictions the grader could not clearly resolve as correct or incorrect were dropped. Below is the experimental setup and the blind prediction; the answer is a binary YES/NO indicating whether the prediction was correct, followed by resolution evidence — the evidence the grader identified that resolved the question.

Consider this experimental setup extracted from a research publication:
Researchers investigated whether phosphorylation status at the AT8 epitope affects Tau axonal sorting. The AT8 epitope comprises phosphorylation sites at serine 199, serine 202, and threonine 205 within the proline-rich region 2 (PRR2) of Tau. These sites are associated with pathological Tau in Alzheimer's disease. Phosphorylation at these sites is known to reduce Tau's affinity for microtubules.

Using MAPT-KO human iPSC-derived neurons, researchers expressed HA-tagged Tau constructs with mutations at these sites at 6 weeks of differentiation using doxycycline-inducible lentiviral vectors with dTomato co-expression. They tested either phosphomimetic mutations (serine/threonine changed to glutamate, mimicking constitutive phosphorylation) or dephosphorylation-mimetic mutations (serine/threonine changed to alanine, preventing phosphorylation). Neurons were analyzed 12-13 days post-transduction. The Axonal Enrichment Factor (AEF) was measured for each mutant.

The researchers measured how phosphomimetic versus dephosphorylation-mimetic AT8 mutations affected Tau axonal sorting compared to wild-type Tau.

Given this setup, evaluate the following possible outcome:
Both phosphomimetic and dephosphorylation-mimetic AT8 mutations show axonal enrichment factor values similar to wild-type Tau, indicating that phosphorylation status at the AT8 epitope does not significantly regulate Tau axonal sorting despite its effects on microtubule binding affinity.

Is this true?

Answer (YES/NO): YES